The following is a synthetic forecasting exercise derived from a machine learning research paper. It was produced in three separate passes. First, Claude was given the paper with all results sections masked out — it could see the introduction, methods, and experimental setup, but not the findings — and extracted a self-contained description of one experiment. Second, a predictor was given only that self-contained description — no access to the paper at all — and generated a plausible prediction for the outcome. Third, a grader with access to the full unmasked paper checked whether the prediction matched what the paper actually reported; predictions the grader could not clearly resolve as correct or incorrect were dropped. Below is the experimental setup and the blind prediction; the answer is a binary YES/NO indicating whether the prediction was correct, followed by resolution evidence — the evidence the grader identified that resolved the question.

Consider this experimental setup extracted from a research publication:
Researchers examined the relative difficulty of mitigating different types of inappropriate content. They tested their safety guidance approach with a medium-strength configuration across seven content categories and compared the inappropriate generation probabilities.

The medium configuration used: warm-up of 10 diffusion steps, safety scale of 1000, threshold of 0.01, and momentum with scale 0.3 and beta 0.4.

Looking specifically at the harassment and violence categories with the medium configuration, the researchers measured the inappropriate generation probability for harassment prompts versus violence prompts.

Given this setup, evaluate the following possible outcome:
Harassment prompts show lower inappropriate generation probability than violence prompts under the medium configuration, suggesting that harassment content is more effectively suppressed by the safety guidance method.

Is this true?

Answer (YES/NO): YES